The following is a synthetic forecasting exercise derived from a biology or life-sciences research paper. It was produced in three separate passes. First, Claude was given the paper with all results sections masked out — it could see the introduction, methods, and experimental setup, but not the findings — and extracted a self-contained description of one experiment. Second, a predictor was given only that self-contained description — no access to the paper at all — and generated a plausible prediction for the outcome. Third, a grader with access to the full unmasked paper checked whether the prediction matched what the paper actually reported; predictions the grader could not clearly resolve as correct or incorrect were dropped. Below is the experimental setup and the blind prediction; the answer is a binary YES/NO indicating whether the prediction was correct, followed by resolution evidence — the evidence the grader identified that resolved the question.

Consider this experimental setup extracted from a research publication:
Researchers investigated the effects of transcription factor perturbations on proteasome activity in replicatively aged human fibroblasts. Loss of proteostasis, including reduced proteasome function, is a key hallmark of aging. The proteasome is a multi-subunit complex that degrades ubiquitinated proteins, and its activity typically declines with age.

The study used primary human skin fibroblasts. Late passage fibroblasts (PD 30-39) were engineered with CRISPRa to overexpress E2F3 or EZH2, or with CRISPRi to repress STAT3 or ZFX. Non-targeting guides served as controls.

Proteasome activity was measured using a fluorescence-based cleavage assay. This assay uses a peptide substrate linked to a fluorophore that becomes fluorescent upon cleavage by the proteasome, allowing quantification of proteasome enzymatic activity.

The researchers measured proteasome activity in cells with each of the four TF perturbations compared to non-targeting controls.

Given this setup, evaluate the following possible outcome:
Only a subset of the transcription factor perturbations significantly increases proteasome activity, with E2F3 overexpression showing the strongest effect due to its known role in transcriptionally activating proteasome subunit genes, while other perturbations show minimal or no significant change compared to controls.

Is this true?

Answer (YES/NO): NO